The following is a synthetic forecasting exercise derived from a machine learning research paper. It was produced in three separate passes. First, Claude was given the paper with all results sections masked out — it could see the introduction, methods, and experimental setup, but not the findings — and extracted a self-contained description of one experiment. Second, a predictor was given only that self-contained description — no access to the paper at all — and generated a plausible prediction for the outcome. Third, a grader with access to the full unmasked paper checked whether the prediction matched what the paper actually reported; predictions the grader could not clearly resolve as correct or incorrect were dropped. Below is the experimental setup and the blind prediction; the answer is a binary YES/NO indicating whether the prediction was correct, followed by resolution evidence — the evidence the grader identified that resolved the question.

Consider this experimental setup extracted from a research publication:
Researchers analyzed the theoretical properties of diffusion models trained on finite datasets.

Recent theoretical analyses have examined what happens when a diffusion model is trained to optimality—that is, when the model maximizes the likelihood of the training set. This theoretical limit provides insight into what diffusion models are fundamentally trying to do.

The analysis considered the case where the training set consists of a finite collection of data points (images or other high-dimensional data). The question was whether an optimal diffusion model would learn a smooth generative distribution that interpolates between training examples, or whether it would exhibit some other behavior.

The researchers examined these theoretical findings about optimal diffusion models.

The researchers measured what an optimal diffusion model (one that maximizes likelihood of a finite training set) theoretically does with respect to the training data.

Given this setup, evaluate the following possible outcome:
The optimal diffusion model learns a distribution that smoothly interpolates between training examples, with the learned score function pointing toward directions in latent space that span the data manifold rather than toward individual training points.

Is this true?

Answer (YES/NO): NO